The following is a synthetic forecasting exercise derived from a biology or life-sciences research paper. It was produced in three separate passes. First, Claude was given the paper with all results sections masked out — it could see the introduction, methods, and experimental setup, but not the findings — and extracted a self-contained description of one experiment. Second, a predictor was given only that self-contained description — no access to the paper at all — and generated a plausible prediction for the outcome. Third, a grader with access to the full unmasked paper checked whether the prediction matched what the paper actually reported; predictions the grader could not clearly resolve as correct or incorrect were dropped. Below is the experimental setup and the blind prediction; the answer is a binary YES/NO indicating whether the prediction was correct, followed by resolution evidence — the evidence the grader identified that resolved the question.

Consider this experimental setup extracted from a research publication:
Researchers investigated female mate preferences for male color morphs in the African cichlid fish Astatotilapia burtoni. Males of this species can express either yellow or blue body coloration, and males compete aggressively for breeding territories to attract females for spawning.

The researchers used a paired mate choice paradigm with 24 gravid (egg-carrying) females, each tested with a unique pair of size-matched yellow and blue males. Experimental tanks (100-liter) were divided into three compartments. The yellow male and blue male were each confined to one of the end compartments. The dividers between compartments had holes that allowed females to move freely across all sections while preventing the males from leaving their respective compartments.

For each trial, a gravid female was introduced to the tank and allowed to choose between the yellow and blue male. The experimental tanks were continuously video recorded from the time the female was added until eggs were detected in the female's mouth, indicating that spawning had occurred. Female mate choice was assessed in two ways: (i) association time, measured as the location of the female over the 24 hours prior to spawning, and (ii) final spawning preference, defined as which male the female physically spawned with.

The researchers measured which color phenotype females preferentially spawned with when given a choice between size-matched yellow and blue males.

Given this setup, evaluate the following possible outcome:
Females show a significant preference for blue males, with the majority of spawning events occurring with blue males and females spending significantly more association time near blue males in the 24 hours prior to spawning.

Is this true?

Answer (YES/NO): YES